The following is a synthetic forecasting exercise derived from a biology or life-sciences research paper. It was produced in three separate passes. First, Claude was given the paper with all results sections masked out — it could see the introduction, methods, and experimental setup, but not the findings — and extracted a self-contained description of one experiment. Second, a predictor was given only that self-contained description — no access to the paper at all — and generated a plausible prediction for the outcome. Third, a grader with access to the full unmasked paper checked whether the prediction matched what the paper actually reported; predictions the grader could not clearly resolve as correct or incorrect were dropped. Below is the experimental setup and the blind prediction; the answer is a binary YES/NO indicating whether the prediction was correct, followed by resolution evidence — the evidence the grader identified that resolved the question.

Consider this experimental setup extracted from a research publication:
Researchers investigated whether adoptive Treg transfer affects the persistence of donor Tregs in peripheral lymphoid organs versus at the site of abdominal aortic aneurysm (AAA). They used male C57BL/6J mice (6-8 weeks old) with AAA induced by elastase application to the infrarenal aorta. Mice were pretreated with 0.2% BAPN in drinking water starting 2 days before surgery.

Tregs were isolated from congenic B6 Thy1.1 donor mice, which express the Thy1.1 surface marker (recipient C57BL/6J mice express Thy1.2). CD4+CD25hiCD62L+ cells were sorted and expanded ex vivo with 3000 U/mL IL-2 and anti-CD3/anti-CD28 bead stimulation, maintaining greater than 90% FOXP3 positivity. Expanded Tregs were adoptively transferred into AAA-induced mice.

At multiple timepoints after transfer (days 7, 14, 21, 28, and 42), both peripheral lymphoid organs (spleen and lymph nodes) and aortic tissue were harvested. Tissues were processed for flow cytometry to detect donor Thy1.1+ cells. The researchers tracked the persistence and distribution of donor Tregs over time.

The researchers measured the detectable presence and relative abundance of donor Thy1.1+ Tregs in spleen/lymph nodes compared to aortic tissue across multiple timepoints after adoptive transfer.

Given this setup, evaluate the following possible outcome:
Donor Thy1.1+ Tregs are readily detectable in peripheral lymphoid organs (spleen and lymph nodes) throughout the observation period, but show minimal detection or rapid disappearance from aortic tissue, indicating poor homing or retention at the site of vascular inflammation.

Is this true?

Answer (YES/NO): YES